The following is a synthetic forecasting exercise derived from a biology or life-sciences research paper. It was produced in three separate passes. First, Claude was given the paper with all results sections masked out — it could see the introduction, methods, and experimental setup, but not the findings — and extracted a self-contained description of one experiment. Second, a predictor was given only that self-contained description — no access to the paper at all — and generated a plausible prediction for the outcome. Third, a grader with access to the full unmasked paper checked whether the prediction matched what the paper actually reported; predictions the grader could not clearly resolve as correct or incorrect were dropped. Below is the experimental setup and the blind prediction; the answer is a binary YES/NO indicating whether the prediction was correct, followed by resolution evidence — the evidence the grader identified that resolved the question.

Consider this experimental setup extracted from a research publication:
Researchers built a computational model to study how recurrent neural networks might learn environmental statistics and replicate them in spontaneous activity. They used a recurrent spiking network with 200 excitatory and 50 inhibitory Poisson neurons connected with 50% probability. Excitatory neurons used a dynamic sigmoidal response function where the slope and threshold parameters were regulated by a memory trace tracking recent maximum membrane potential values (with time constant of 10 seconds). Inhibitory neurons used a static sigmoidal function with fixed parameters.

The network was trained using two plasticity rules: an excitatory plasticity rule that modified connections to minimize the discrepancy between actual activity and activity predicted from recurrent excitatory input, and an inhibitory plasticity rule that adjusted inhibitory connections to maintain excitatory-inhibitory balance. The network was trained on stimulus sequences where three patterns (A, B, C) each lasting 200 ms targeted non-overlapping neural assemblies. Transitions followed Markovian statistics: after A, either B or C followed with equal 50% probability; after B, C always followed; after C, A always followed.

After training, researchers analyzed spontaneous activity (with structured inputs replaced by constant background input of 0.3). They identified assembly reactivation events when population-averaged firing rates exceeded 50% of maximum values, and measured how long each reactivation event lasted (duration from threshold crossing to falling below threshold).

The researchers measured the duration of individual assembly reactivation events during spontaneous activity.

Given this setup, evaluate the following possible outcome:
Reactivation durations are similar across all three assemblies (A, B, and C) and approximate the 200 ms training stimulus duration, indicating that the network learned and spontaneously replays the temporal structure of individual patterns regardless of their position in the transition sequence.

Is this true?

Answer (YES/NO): NO